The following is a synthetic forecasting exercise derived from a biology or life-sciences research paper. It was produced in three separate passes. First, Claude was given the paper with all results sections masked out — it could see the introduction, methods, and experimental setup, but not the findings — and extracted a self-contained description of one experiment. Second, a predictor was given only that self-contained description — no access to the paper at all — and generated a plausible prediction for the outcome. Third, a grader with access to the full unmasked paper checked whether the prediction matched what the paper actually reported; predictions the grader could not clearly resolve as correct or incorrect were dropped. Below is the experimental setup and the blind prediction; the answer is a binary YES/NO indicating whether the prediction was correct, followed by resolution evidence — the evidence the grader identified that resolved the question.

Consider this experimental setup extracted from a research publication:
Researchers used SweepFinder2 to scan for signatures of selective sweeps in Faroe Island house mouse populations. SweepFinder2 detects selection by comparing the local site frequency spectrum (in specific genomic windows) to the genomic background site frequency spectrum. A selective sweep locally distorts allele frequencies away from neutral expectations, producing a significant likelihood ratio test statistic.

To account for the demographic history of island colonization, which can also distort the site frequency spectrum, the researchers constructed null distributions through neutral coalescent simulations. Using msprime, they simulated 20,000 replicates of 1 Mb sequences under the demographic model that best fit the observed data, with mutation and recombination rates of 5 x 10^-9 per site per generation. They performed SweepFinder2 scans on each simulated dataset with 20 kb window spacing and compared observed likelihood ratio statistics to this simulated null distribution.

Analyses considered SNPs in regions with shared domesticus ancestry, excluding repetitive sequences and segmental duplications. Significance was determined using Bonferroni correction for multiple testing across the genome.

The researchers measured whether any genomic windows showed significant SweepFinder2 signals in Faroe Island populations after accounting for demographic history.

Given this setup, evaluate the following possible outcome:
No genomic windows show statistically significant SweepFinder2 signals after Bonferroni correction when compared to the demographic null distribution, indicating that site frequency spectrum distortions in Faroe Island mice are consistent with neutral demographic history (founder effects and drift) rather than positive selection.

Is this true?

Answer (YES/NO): NO